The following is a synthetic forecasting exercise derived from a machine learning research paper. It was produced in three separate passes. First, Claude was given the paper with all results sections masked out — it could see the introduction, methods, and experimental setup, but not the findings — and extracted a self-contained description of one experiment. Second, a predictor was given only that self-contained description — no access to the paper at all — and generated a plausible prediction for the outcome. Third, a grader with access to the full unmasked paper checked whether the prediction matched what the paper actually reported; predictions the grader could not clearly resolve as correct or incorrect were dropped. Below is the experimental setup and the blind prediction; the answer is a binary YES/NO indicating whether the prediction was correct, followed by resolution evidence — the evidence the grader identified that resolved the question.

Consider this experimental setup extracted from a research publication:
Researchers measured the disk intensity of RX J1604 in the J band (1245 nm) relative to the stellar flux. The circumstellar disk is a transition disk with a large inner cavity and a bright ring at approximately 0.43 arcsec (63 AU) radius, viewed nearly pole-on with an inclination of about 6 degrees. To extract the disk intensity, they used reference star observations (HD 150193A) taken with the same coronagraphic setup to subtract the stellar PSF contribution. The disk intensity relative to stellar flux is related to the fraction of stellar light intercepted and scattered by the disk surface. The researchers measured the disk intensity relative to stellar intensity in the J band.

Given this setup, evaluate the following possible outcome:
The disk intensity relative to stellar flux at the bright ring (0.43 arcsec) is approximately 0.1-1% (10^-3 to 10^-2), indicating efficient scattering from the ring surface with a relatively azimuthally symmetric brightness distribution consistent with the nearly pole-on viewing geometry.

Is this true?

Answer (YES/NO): NO